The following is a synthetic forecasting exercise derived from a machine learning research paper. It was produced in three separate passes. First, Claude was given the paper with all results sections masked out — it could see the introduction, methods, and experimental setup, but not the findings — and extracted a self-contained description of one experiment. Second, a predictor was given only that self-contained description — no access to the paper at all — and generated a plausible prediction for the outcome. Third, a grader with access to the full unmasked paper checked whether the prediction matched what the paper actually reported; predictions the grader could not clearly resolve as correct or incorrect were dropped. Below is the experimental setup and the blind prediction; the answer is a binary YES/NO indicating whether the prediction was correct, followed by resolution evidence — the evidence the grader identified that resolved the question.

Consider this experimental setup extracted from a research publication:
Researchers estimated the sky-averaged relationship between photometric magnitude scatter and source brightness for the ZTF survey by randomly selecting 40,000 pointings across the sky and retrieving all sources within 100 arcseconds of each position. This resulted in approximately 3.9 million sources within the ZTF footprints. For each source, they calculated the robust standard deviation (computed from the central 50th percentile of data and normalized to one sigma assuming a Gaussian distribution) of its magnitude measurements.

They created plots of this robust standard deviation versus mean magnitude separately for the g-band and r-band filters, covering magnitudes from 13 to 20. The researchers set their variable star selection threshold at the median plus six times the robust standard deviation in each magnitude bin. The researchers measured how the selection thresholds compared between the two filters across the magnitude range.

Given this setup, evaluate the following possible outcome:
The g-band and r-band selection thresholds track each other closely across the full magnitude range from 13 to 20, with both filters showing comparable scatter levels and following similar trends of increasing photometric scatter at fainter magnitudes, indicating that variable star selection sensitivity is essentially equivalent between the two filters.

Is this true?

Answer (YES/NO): NO